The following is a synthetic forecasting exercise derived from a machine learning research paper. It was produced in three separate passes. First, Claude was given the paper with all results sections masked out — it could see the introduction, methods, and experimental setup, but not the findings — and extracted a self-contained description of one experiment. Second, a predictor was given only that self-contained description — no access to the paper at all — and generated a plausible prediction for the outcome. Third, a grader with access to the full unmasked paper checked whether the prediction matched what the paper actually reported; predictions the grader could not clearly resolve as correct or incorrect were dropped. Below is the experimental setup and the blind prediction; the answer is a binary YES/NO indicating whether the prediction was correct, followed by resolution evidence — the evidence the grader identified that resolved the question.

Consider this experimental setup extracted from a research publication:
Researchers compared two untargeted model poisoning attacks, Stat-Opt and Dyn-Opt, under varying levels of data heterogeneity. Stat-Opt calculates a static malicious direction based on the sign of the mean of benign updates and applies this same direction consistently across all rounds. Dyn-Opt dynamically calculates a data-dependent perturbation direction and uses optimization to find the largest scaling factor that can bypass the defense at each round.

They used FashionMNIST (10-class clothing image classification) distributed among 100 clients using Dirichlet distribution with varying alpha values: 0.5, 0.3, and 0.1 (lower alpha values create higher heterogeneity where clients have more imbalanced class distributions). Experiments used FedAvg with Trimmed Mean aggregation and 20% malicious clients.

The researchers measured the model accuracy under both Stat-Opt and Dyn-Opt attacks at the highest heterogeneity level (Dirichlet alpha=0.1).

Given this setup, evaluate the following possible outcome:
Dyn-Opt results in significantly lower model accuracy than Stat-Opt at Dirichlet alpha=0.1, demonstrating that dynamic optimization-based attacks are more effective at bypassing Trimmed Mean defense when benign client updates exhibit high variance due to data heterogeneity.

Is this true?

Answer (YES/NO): YES